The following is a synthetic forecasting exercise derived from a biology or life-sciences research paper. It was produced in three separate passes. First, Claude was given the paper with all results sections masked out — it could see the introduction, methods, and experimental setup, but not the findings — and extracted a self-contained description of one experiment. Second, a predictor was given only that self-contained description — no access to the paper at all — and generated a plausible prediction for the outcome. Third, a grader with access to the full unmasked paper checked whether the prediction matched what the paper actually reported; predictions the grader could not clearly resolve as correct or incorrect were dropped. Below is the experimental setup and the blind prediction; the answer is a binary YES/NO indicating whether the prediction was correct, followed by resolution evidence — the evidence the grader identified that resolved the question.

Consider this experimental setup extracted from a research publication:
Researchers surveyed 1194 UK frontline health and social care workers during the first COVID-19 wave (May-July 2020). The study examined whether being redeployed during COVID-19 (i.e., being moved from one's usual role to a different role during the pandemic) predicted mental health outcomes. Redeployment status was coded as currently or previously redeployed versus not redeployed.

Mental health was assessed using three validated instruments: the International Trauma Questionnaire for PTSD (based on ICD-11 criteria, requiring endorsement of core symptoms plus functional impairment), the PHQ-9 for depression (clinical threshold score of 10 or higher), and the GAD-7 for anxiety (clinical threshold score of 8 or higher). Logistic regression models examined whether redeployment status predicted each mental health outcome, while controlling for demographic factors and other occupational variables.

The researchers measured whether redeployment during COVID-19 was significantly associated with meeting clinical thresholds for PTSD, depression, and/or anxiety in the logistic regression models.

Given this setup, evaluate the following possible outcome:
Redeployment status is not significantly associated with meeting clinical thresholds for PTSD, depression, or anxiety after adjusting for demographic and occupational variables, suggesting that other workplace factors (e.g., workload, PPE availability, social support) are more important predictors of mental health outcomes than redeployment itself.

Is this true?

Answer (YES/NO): NO